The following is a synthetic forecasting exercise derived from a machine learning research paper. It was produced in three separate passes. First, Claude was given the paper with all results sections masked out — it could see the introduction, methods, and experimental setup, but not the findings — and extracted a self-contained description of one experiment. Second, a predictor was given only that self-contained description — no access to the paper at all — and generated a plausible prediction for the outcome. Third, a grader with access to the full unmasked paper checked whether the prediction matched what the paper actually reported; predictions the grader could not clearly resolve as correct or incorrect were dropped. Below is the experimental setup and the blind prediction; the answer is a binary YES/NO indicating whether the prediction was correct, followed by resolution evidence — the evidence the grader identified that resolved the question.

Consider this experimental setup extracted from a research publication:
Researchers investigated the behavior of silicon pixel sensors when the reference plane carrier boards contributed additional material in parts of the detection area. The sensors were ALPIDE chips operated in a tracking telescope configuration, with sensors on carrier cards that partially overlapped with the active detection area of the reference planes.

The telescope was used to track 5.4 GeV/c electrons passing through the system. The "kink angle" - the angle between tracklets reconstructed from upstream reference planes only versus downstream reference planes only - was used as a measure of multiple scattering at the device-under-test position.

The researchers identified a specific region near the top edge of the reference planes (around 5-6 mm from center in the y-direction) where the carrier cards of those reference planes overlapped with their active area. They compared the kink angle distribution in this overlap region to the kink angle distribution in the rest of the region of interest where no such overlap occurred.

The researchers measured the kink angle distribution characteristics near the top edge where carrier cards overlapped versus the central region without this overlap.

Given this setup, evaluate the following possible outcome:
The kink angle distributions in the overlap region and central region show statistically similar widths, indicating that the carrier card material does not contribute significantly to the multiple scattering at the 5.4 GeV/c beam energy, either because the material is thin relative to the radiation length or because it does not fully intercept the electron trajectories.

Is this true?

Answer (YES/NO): NO